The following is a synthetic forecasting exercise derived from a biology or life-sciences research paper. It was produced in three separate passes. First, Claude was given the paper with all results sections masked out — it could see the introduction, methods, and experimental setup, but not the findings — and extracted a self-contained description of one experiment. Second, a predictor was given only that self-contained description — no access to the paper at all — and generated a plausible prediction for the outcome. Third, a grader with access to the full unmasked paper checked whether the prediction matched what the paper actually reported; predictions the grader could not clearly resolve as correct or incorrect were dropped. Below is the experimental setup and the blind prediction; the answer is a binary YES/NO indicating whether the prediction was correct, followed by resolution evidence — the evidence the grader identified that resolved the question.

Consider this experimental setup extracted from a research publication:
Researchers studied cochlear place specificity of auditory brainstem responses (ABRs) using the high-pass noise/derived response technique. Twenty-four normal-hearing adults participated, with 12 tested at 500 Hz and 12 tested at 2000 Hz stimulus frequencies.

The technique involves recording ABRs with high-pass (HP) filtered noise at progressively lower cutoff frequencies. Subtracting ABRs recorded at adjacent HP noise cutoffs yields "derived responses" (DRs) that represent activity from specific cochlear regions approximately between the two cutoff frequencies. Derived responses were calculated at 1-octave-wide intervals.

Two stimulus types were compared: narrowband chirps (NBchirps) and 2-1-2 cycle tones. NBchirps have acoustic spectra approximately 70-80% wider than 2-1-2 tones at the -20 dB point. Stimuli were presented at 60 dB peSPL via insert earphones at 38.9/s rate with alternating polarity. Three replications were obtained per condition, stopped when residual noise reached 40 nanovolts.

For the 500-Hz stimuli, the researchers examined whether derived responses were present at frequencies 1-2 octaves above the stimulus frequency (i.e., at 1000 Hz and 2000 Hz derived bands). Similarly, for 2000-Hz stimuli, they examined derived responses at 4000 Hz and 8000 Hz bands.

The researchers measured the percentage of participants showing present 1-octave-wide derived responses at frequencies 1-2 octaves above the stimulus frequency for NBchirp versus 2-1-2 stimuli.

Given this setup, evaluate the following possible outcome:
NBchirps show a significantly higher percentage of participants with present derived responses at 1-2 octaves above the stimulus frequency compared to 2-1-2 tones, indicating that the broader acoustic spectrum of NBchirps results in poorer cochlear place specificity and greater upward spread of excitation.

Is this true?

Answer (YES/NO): NO